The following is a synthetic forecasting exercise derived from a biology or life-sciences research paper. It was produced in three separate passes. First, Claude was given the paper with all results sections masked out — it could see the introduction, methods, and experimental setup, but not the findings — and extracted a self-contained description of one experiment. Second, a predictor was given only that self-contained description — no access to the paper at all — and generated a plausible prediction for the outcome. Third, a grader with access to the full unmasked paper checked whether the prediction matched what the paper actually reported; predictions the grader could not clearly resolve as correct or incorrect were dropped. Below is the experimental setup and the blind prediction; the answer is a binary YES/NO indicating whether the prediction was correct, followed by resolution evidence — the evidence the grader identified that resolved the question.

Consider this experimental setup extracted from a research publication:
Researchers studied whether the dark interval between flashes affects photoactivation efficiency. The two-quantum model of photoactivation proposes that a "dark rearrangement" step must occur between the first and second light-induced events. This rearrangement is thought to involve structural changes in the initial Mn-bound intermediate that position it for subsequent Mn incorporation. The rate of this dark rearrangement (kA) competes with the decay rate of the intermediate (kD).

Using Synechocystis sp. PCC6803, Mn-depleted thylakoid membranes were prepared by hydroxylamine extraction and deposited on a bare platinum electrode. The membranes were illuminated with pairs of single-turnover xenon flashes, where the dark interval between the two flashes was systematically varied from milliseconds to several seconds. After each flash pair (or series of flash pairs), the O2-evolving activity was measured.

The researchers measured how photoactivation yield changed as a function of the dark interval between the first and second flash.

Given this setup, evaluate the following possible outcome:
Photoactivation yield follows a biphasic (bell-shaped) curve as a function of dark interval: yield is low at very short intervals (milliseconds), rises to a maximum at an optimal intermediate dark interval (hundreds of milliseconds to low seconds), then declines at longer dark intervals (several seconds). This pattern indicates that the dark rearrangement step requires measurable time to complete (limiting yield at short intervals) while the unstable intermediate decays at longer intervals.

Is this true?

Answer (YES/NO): YES